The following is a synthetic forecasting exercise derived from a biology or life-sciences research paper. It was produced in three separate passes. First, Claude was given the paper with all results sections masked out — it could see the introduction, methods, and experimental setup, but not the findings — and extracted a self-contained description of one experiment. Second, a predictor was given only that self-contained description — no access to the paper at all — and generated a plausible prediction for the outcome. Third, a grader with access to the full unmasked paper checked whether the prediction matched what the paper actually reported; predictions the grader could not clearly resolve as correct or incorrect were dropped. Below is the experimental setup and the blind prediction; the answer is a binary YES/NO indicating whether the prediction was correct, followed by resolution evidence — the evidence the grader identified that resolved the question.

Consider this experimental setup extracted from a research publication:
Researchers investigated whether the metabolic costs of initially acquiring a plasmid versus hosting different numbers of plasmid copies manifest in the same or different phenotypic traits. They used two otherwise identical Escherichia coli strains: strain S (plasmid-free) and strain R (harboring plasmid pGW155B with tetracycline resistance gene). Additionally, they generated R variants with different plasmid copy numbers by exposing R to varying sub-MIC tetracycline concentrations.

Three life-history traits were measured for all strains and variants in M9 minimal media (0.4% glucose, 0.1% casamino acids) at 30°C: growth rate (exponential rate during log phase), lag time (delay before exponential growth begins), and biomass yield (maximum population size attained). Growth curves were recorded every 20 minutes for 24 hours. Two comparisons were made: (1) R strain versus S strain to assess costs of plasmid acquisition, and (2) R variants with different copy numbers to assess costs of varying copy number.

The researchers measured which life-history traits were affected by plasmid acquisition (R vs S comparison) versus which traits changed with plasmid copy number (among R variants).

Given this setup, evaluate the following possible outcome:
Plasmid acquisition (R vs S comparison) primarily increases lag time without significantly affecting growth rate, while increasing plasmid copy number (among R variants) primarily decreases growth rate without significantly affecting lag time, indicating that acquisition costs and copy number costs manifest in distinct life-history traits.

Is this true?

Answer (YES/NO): NO